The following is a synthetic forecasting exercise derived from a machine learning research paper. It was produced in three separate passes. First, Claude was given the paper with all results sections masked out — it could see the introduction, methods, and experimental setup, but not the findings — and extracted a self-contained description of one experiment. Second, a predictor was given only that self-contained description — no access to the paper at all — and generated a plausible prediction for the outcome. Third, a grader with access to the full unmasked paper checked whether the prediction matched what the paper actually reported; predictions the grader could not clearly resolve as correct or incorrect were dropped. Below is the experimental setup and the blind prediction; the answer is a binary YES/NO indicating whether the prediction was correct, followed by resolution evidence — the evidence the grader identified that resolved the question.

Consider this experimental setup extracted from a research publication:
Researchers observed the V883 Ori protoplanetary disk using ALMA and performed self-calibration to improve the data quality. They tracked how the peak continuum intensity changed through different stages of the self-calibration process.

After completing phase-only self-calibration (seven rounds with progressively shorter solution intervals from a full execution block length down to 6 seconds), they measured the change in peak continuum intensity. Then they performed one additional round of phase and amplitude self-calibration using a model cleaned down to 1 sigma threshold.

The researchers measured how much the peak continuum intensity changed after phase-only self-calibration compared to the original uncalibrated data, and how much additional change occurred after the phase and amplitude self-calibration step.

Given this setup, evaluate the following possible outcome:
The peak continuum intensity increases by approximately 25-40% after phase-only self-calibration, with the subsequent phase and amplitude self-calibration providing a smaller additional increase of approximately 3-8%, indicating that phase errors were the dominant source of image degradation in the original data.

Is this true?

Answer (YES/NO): NO